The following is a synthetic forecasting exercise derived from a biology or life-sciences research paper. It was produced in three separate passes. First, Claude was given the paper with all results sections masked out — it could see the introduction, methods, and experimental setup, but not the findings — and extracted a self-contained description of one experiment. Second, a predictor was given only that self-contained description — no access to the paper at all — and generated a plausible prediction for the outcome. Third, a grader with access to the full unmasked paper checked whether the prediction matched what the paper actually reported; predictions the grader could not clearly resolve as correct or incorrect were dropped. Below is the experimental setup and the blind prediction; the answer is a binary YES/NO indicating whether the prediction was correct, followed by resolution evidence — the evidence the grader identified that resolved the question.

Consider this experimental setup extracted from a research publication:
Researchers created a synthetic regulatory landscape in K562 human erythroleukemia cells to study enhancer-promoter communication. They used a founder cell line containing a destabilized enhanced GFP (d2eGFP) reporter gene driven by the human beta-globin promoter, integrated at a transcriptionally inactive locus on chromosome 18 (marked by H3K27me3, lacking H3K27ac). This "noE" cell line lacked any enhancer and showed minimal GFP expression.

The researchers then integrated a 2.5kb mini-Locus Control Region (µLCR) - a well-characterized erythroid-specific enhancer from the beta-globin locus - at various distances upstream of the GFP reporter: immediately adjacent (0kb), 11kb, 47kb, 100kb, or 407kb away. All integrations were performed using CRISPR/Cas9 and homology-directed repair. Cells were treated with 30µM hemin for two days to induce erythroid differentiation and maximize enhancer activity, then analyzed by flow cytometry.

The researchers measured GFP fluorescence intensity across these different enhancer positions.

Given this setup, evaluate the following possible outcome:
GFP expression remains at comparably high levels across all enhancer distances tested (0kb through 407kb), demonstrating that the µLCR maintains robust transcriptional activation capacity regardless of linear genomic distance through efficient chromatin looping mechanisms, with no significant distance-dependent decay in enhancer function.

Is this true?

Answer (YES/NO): NO